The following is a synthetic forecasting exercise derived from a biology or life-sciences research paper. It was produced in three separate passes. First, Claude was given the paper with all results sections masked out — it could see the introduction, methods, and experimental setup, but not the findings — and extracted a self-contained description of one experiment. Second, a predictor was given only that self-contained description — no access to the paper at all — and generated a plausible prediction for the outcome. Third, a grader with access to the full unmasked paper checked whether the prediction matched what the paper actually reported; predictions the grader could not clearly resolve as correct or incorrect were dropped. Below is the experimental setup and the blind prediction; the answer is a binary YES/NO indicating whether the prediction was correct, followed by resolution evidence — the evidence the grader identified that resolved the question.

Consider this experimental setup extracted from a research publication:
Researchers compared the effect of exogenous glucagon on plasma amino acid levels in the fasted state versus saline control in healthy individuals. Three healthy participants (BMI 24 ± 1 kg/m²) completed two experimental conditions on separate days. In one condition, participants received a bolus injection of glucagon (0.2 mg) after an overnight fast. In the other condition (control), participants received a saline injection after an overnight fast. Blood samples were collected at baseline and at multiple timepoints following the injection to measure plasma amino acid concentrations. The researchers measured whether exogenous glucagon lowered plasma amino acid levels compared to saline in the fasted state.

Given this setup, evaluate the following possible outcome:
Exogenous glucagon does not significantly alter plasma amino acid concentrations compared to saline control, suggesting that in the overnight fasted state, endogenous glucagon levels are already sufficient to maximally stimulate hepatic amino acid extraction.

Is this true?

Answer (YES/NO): NO